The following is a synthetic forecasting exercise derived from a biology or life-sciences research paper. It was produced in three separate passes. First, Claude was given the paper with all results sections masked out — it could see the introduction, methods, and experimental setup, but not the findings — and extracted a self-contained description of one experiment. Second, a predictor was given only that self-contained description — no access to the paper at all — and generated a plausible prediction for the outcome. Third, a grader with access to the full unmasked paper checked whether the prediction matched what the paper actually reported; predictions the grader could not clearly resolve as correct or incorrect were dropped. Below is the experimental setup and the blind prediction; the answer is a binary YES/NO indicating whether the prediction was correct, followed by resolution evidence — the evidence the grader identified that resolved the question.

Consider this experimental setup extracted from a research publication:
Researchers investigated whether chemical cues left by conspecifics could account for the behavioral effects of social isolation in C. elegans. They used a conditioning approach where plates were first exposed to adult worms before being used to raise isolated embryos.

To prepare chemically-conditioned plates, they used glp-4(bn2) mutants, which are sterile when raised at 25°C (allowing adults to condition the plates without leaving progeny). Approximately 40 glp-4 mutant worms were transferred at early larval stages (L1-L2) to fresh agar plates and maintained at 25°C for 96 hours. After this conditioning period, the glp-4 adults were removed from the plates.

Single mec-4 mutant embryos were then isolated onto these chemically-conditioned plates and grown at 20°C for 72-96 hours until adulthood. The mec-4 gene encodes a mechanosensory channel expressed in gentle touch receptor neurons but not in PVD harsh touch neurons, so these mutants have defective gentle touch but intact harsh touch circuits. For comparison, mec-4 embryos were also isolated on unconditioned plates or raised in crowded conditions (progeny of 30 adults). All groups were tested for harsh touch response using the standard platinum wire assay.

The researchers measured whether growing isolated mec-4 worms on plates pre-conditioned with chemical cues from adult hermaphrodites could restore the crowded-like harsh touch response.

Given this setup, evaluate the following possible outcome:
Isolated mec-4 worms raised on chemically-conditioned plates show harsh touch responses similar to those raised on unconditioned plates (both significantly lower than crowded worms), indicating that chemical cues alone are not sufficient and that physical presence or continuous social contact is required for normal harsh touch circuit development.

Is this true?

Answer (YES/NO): YES